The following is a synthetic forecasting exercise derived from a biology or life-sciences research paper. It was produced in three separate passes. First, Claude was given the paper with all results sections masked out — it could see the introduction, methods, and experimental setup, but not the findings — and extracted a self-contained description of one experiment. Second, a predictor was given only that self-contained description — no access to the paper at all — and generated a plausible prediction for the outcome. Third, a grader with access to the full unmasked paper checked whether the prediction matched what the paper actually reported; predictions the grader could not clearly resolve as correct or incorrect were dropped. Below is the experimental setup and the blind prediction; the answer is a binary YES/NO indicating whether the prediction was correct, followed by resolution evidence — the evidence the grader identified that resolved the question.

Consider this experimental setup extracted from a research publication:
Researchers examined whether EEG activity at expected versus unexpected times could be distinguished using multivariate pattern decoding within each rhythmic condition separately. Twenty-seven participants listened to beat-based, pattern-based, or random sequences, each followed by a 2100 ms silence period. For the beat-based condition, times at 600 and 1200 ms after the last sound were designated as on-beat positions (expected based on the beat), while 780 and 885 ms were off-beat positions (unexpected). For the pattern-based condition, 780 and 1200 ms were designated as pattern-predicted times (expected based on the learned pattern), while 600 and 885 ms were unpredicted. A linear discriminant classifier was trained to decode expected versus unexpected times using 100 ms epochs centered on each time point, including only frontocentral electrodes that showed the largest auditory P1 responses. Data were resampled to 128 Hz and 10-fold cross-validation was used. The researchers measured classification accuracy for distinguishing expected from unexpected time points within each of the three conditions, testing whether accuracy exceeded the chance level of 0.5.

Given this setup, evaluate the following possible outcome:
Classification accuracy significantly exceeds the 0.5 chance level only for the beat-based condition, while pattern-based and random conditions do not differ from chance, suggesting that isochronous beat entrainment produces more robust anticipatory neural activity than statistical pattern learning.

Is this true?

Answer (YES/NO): YES